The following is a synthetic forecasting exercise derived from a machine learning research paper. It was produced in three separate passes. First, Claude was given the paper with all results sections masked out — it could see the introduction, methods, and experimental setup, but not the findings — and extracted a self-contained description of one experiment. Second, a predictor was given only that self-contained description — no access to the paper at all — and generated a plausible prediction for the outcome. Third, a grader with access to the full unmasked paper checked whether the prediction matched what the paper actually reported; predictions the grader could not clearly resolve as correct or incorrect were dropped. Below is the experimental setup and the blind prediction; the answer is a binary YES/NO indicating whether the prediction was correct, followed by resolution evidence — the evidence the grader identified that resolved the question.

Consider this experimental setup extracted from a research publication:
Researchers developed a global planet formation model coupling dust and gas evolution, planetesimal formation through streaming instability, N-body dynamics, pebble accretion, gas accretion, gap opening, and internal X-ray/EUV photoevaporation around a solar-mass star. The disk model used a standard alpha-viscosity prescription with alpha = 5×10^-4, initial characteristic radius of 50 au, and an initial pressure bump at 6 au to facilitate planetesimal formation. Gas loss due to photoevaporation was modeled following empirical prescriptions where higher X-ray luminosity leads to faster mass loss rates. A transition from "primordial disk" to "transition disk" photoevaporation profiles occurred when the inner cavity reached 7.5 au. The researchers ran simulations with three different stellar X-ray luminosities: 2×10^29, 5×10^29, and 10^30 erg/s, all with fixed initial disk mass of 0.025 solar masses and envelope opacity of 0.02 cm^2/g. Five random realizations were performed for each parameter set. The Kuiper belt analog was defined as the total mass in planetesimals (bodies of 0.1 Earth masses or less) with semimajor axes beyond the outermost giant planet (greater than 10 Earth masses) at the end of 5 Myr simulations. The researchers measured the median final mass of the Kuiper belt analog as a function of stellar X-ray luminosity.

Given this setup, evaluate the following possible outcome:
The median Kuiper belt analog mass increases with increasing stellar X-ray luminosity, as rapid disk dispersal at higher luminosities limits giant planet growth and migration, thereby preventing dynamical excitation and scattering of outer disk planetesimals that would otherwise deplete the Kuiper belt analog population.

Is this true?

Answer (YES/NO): NO